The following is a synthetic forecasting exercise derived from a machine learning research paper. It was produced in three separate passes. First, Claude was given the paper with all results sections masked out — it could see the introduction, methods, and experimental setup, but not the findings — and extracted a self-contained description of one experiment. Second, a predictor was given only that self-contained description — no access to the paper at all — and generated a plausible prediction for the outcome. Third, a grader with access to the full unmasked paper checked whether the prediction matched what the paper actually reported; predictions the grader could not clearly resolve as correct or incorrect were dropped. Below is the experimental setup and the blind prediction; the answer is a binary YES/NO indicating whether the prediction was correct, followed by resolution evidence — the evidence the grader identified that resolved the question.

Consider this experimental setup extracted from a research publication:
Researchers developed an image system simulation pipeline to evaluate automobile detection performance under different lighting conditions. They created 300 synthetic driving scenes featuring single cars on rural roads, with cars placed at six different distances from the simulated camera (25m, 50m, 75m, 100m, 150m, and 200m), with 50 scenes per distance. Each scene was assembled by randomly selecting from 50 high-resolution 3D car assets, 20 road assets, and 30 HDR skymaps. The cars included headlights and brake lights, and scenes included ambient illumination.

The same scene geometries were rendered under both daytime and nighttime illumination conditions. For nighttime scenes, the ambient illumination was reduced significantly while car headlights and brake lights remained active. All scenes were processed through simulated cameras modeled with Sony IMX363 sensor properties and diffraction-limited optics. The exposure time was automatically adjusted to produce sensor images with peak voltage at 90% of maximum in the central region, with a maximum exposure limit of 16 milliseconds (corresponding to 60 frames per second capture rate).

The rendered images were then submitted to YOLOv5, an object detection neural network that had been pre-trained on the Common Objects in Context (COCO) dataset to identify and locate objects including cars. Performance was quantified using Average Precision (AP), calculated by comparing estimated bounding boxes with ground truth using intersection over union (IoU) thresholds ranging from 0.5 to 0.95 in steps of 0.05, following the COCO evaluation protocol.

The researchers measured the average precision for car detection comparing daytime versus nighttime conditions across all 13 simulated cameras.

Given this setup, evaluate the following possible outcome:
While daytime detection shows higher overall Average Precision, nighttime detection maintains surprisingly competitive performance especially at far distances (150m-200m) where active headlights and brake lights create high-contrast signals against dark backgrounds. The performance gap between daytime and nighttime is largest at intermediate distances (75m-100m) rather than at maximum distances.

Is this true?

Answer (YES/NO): NO